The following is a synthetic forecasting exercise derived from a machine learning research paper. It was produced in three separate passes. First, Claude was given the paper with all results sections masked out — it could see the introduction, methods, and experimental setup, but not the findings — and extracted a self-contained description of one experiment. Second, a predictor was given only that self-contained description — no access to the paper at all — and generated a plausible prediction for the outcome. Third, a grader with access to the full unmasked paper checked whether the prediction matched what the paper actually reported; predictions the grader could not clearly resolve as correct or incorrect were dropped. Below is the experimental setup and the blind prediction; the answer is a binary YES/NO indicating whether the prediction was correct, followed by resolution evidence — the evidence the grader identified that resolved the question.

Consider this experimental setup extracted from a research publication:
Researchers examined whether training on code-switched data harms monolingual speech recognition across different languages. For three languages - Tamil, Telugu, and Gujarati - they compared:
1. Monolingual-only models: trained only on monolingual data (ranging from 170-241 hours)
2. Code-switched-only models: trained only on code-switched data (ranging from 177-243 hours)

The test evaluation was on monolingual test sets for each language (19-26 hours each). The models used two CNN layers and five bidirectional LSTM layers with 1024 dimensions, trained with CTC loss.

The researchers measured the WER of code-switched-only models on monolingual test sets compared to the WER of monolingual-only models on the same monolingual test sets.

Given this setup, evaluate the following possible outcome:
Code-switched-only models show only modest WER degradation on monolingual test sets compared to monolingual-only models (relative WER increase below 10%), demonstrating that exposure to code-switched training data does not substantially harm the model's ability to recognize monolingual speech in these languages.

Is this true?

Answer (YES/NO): NO